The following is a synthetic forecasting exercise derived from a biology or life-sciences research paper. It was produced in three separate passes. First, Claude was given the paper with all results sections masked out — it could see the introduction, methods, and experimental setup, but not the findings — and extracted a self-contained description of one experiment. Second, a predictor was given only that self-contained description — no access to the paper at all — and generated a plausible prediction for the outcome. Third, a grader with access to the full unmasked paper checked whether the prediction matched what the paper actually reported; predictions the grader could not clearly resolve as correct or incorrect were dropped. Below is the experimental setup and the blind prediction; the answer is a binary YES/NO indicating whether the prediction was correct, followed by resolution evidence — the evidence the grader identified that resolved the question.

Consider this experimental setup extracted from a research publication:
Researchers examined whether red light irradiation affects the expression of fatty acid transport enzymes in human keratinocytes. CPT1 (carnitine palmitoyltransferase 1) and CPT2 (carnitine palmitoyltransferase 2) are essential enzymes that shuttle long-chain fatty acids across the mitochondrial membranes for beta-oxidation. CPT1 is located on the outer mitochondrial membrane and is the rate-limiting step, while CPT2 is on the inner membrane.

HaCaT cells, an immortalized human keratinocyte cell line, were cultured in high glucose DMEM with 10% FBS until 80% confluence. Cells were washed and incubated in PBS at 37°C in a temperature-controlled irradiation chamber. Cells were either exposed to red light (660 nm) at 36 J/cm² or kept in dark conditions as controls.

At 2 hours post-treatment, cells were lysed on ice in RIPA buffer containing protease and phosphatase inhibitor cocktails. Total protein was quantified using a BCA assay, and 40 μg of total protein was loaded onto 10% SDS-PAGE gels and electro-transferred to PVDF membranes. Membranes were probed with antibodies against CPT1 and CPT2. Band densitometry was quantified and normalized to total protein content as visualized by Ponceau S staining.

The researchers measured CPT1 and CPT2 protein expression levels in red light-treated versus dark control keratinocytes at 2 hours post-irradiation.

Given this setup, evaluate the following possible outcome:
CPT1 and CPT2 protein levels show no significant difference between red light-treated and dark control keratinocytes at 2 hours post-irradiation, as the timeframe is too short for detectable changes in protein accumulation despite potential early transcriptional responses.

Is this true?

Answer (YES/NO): YES